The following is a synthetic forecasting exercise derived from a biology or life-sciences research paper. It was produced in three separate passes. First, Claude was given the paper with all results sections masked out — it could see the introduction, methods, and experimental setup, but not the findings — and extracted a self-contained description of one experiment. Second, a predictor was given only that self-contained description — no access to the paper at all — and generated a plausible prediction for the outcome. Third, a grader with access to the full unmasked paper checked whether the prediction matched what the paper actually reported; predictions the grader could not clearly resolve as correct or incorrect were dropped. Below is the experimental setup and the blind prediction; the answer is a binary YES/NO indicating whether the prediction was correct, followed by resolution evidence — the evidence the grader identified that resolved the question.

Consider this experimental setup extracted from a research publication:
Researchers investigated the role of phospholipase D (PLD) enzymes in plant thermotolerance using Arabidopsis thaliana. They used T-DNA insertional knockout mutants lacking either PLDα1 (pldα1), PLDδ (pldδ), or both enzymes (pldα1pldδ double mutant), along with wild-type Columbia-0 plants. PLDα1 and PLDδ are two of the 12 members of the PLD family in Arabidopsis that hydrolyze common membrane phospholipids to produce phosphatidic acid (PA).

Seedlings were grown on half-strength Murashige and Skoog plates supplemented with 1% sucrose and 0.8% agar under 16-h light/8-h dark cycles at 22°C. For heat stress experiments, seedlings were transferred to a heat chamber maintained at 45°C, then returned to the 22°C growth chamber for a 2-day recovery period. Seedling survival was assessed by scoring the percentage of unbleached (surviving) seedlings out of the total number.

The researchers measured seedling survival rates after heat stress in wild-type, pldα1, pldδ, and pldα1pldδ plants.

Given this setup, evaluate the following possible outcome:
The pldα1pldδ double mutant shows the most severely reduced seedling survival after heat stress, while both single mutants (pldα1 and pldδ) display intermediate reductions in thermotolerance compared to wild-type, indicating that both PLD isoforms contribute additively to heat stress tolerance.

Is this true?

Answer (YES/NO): NO